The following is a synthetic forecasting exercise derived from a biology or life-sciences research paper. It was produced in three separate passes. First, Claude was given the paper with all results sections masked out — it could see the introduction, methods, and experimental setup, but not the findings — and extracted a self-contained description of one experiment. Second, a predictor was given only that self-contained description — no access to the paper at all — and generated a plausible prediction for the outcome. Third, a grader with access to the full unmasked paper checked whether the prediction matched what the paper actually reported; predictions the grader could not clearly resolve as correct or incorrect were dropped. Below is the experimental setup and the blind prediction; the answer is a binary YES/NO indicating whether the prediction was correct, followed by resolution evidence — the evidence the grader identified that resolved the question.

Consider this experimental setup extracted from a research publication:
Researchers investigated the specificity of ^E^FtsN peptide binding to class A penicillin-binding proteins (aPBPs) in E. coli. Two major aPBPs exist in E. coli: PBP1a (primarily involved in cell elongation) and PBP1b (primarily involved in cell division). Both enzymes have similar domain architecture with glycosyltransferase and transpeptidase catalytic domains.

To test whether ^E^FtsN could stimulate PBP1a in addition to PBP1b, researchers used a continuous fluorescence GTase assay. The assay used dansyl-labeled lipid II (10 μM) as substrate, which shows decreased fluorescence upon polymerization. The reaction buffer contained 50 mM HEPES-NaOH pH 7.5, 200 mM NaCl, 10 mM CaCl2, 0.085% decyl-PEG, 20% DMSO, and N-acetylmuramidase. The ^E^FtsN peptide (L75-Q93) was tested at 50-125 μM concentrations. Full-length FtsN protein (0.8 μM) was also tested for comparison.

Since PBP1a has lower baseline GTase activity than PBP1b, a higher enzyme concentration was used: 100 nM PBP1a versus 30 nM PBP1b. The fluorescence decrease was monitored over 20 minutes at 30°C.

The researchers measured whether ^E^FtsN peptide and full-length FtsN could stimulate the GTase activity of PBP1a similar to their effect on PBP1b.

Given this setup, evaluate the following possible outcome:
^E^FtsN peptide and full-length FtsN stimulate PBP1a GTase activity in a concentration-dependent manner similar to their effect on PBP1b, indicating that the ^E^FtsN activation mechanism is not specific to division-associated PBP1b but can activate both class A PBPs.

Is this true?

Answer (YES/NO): NO